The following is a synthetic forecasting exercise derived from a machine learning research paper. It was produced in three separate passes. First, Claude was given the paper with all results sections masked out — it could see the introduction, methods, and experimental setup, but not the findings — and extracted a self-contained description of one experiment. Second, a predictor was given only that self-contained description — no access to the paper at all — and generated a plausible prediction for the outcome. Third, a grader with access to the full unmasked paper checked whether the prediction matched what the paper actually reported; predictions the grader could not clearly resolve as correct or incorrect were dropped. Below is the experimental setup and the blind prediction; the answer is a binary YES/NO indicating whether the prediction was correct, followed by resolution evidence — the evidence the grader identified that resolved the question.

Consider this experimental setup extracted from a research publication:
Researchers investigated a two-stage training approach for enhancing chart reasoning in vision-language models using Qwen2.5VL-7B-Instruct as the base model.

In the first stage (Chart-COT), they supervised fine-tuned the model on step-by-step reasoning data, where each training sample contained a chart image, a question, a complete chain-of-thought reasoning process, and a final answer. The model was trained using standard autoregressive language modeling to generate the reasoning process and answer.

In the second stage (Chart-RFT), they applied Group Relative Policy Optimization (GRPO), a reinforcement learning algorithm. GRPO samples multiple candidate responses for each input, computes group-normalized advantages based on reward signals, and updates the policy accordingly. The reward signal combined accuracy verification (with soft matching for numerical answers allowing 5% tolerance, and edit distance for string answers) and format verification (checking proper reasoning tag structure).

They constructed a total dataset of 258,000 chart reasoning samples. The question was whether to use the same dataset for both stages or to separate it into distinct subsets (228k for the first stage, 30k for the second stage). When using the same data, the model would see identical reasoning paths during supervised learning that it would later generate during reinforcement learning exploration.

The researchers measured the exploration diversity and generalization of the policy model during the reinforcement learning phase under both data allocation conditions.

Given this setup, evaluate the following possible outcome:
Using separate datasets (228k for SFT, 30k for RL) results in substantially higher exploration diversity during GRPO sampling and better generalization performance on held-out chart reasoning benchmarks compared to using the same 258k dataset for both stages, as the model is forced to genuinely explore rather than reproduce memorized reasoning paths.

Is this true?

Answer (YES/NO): YES